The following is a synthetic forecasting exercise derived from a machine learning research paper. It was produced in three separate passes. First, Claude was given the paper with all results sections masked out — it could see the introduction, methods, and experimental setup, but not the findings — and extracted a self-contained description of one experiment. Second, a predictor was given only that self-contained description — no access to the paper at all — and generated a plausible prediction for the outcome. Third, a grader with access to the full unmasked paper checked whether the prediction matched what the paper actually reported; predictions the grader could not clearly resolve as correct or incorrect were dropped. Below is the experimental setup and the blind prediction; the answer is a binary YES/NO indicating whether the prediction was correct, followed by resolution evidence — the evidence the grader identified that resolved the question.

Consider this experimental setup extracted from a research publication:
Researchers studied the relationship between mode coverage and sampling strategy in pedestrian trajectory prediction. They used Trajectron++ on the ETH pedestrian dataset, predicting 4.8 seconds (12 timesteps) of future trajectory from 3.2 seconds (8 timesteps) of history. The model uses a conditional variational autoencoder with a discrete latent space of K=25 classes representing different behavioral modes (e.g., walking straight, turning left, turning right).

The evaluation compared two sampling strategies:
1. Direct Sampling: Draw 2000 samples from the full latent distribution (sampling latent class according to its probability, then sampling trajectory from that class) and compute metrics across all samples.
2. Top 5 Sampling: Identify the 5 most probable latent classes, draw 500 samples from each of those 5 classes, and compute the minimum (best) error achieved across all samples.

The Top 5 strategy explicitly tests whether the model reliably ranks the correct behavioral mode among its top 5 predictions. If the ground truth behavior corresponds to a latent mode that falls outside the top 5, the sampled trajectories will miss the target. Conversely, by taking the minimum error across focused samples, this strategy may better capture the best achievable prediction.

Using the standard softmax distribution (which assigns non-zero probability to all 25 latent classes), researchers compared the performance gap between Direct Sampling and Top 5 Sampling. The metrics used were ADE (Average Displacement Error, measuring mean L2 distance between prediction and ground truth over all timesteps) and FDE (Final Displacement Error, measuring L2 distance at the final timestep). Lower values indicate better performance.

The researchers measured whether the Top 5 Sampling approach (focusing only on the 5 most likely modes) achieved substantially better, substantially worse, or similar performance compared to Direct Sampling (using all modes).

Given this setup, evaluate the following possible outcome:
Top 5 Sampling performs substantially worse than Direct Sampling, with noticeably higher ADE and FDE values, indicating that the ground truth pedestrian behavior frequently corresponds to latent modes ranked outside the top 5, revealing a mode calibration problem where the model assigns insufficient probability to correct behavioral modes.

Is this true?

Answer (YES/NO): NO